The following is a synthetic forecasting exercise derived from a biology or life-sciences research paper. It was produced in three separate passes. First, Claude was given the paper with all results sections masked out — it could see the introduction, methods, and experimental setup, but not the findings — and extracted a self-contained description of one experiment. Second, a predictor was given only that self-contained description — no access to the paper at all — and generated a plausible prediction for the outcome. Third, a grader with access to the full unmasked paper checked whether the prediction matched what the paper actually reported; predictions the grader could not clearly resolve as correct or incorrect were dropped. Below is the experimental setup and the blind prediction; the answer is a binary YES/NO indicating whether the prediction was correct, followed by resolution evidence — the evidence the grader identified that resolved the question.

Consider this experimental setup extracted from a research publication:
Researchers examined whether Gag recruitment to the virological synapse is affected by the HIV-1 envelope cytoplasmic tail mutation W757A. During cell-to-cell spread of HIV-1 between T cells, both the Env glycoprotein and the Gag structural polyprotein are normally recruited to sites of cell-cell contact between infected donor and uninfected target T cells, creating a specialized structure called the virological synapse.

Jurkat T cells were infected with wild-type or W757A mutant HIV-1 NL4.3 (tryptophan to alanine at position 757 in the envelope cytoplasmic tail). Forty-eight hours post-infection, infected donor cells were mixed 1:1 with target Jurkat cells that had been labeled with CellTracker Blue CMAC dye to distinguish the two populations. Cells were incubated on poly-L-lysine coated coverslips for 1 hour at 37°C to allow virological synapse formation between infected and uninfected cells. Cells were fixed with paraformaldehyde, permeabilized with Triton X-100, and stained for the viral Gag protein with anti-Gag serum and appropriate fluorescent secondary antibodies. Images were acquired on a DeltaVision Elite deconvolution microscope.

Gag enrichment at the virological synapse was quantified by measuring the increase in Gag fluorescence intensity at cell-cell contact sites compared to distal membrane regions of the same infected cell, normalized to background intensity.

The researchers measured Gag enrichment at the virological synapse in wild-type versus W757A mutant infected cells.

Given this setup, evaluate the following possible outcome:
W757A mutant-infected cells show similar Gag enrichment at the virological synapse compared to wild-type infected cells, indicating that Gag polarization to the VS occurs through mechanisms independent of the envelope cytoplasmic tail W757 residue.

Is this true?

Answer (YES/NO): NO